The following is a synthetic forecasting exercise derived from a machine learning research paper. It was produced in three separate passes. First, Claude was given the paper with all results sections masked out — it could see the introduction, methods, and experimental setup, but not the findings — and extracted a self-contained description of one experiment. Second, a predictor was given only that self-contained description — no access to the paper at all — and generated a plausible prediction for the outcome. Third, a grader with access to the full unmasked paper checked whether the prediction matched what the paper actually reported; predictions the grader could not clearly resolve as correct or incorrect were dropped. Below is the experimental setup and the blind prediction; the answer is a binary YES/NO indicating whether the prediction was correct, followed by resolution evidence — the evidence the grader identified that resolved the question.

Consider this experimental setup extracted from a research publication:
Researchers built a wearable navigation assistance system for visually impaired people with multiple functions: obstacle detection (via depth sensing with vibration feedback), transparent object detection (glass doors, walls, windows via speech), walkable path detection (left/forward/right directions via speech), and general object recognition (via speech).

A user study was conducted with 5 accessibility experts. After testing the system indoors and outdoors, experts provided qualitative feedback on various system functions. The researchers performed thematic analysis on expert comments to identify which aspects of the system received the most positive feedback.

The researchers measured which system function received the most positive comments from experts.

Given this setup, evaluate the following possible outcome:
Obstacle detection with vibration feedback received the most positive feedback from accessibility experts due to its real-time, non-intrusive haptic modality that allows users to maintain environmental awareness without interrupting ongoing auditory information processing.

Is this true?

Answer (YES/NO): NO